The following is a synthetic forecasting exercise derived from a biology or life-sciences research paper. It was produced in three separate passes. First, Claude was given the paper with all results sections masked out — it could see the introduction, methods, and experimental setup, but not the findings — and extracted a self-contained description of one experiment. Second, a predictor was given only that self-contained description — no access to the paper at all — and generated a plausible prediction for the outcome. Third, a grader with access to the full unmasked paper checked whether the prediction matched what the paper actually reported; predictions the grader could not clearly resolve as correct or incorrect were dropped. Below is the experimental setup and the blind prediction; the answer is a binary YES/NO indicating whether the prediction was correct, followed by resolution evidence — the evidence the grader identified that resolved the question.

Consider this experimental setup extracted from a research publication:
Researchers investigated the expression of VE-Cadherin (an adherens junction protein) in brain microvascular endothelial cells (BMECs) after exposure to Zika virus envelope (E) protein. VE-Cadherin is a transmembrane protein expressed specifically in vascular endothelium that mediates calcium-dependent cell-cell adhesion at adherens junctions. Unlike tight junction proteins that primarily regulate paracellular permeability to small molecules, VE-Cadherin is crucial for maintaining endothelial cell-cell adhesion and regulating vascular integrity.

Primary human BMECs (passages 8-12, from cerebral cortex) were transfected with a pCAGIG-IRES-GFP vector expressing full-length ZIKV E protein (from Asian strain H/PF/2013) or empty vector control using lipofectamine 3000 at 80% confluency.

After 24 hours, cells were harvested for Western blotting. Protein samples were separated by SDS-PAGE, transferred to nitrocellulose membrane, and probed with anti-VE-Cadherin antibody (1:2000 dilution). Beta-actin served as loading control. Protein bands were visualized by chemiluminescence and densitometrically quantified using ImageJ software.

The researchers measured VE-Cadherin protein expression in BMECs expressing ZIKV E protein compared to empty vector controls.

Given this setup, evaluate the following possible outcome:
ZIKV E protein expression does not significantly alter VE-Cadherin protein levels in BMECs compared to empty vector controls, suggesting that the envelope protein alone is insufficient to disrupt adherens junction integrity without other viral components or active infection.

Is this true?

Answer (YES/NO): NO